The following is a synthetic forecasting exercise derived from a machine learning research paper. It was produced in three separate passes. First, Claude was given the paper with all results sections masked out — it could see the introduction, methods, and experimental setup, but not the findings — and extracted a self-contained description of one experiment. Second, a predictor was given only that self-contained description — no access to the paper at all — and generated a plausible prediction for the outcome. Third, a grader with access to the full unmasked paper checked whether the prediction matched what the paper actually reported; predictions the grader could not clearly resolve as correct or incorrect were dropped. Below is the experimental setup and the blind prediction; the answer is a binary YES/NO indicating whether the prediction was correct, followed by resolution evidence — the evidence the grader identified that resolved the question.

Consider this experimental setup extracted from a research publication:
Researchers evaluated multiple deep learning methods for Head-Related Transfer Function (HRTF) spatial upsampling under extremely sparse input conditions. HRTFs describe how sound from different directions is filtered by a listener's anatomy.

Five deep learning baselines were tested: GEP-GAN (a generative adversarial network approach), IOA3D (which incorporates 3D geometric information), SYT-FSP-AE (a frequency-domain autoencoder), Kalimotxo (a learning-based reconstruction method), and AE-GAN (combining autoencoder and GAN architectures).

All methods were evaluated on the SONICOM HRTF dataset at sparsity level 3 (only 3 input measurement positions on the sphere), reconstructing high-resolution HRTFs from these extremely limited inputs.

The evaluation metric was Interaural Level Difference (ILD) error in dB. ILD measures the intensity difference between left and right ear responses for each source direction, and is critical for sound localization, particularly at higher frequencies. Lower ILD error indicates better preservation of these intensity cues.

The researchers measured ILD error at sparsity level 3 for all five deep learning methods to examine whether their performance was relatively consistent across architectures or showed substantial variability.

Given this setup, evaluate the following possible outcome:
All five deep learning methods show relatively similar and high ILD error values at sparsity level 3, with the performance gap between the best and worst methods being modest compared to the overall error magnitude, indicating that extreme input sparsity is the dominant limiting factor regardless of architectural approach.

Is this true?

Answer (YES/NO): YES